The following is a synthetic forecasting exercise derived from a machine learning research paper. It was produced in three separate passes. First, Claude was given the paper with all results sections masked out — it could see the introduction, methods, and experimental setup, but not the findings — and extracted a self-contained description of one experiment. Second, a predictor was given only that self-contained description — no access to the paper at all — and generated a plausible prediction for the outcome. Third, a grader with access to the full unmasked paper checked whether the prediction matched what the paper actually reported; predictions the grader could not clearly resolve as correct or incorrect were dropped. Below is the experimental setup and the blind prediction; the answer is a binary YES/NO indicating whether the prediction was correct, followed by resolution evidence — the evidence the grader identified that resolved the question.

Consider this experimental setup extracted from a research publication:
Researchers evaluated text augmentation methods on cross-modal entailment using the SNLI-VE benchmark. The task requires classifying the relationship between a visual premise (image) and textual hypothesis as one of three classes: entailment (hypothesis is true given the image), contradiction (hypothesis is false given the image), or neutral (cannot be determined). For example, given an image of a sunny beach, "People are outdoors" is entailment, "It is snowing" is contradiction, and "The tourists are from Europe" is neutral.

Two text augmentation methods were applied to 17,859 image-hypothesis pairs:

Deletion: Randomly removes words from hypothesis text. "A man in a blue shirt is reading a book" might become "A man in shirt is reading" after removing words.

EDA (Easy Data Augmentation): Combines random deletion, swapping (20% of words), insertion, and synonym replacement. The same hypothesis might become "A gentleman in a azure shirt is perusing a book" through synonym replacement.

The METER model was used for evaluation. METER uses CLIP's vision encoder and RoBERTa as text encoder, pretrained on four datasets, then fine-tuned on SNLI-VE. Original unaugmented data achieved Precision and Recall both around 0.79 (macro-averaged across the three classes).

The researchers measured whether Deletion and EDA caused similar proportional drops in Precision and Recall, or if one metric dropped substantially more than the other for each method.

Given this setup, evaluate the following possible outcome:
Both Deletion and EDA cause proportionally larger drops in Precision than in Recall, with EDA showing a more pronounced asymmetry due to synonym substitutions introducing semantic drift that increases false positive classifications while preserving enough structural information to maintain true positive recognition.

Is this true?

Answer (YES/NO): NO